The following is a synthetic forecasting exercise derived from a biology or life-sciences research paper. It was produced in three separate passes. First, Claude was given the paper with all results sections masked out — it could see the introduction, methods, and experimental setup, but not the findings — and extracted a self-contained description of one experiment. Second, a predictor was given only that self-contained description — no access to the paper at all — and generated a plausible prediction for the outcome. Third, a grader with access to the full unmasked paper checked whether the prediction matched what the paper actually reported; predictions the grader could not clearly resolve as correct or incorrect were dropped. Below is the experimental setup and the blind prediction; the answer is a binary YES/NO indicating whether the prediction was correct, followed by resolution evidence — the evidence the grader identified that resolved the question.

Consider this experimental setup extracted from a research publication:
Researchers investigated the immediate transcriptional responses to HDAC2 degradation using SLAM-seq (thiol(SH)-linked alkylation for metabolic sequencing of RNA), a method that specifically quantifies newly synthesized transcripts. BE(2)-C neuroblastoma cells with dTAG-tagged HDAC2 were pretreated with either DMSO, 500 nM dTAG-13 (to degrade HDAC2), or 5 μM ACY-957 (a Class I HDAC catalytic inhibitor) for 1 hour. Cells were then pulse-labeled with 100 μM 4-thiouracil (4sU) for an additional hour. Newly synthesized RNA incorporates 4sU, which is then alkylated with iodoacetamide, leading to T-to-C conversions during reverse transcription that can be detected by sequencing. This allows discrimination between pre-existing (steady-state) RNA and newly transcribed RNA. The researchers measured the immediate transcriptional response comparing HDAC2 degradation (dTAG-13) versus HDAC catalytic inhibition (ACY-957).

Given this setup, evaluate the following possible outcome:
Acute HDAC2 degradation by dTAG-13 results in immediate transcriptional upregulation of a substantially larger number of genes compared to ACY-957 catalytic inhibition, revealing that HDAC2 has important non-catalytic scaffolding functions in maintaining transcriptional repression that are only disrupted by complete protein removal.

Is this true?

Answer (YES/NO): NO